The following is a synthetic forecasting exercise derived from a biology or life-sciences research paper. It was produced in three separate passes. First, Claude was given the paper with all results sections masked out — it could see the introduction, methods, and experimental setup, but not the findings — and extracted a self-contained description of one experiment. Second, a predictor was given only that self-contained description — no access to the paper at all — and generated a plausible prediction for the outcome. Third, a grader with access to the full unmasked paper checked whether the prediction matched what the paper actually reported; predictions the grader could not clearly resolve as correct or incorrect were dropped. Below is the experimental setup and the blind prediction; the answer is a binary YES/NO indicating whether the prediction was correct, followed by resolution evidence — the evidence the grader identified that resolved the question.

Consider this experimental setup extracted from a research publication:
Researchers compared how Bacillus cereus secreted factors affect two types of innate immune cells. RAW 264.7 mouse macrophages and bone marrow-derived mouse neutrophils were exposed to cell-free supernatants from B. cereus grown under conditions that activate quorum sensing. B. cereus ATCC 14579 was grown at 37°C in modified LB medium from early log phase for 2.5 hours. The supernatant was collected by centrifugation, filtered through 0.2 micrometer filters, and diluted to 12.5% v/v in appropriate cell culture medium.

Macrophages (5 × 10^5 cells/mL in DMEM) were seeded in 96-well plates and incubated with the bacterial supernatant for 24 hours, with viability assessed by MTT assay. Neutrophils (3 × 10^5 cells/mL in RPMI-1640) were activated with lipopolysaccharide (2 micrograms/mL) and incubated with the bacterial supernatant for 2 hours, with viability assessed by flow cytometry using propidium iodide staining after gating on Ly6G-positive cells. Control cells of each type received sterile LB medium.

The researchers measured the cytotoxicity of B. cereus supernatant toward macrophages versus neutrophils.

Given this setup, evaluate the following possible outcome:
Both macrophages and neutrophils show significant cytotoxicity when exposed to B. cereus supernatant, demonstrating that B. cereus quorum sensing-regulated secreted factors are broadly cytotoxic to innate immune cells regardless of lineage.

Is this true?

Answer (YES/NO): YES